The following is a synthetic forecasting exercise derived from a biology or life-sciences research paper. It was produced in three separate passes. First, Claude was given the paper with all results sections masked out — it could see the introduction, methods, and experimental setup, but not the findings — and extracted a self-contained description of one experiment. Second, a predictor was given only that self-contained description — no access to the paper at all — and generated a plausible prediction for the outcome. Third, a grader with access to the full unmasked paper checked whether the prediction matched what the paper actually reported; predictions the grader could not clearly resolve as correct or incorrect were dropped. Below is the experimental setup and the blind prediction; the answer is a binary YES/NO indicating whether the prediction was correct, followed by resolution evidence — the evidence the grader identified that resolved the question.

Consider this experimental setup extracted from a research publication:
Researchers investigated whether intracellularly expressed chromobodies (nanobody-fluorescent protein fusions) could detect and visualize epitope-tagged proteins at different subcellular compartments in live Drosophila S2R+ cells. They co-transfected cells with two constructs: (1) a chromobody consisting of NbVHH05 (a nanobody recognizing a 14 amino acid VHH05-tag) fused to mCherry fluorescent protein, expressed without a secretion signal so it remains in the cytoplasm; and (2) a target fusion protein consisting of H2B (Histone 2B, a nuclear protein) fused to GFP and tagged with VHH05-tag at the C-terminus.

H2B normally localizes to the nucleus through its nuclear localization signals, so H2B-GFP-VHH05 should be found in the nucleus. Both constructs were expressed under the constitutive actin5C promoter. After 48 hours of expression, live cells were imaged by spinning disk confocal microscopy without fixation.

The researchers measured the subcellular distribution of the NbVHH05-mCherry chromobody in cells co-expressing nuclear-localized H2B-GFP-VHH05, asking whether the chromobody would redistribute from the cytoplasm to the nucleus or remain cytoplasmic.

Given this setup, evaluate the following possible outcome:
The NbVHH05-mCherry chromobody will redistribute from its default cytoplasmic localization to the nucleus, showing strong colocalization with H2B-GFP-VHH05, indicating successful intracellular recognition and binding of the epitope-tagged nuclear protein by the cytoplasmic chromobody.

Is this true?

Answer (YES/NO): YES